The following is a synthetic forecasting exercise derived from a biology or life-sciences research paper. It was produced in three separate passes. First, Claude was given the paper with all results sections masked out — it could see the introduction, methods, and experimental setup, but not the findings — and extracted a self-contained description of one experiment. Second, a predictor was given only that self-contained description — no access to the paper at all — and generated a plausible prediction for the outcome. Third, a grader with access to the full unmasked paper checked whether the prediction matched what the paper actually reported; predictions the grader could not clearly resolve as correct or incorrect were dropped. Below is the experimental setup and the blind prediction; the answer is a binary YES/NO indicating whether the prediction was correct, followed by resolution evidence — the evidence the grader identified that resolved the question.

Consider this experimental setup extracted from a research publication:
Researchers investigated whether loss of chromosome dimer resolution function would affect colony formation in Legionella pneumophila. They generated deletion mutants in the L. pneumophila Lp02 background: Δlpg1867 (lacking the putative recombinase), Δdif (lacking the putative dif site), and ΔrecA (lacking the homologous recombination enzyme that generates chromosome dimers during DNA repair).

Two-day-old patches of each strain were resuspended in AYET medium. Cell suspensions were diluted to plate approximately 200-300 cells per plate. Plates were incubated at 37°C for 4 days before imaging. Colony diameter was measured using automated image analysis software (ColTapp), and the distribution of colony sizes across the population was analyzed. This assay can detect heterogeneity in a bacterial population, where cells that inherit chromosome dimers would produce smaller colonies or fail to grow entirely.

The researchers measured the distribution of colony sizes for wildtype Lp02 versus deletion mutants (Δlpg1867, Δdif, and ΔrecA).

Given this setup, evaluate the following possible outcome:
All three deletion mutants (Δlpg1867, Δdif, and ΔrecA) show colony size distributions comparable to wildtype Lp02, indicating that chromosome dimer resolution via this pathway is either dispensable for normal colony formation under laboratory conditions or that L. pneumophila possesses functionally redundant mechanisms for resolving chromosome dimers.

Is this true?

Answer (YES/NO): NO